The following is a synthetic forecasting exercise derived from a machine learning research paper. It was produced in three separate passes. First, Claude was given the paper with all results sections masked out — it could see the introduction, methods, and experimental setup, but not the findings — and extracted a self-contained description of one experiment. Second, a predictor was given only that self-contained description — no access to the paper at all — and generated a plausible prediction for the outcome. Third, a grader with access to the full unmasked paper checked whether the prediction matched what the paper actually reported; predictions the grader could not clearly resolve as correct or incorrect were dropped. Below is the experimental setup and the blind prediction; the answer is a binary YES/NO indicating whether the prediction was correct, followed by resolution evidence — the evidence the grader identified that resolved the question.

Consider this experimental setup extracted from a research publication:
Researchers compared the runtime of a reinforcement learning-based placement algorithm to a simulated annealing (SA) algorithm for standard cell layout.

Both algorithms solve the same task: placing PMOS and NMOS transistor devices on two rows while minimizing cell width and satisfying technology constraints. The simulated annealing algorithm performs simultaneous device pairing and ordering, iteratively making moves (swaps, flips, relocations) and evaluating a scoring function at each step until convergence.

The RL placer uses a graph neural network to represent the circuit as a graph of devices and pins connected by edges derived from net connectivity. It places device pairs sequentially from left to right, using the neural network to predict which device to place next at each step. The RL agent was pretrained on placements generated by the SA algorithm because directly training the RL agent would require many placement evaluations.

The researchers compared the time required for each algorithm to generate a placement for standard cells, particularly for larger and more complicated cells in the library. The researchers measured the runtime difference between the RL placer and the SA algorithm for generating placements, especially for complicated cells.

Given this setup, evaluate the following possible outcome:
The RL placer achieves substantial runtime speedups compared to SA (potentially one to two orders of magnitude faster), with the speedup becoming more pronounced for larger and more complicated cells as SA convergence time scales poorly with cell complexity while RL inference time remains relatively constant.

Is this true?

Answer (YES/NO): NO